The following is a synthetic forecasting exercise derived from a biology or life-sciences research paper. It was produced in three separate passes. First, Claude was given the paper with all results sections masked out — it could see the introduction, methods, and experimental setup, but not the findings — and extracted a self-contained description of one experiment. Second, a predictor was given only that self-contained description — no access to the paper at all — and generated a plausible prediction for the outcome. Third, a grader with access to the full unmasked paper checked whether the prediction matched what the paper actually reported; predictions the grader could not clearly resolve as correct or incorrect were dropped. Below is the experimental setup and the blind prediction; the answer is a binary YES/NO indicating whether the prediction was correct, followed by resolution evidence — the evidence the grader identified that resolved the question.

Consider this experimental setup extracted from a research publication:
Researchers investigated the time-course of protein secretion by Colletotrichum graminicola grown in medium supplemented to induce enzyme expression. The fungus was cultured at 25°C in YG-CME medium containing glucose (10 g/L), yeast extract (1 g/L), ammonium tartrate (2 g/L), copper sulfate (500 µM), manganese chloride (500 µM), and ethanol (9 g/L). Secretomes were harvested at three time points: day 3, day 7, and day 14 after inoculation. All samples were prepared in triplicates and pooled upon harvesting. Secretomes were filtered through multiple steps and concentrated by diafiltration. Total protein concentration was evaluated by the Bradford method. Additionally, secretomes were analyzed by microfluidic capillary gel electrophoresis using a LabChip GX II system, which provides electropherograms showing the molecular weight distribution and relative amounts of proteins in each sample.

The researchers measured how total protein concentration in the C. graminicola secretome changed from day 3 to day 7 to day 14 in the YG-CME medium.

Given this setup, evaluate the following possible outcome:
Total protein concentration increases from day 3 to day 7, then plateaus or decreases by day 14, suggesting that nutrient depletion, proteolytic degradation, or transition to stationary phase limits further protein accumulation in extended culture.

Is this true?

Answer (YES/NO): NO